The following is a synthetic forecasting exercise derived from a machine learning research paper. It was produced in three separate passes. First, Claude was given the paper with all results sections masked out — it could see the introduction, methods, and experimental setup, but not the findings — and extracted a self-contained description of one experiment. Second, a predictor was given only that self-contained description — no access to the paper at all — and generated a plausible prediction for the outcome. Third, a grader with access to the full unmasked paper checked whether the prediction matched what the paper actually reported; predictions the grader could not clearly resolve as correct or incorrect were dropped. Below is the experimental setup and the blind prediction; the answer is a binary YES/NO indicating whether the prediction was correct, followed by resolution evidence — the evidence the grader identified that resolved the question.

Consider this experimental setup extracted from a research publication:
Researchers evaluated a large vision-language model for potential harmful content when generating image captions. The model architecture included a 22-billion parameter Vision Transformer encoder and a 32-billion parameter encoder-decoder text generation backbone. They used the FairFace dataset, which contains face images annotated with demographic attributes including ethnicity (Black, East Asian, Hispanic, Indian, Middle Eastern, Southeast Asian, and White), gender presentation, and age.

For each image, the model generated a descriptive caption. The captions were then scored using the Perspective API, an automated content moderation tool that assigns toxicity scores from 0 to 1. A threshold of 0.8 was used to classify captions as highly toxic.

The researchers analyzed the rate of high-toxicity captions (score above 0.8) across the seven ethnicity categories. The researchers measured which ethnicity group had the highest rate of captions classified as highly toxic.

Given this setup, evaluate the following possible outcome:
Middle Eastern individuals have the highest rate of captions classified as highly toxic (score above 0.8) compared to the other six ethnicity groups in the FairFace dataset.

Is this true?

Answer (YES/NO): NO